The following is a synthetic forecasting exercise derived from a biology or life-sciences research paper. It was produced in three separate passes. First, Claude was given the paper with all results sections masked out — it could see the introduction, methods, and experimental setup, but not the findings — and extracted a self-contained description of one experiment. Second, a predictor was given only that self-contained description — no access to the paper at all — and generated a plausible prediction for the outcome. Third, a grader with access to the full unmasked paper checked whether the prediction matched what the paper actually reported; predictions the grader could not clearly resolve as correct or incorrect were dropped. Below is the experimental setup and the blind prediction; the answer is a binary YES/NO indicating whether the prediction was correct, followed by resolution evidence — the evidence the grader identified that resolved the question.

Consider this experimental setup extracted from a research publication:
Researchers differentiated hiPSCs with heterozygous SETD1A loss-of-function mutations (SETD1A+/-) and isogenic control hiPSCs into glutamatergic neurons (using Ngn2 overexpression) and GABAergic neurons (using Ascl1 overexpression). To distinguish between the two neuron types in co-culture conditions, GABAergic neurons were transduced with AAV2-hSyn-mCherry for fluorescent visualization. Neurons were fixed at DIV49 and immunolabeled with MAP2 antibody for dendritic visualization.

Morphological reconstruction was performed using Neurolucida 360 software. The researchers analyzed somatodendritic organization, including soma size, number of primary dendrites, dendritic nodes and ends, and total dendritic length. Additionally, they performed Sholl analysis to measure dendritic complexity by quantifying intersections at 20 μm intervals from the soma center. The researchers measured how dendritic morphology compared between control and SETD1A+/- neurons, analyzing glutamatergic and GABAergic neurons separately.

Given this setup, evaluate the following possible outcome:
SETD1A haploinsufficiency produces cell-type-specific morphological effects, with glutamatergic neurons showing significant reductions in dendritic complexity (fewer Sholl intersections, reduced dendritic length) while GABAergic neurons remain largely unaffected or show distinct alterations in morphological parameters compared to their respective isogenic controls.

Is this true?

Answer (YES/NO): NO